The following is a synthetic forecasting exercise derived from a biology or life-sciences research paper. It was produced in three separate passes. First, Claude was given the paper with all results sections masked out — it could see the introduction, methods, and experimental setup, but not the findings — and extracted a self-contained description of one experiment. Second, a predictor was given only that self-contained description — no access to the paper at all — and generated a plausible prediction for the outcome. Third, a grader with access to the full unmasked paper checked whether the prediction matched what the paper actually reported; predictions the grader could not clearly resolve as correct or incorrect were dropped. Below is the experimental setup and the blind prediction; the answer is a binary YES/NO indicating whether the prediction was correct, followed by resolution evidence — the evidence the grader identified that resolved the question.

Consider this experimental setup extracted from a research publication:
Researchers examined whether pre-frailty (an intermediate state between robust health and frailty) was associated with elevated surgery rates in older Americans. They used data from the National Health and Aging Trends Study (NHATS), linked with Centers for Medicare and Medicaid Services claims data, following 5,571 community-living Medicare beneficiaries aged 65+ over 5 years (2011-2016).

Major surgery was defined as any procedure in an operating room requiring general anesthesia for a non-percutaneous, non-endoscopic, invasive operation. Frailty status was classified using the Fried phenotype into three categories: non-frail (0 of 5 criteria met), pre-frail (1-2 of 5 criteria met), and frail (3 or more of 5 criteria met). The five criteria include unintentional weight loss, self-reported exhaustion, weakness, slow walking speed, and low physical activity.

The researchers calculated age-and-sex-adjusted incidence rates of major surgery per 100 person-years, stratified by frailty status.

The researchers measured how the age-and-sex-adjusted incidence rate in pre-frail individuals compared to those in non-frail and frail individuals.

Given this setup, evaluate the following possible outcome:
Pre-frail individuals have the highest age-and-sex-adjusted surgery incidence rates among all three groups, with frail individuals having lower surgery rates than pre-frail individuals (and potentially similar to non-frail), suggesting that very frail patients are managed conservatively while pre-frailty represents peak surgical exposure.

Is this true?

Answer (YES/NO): NO